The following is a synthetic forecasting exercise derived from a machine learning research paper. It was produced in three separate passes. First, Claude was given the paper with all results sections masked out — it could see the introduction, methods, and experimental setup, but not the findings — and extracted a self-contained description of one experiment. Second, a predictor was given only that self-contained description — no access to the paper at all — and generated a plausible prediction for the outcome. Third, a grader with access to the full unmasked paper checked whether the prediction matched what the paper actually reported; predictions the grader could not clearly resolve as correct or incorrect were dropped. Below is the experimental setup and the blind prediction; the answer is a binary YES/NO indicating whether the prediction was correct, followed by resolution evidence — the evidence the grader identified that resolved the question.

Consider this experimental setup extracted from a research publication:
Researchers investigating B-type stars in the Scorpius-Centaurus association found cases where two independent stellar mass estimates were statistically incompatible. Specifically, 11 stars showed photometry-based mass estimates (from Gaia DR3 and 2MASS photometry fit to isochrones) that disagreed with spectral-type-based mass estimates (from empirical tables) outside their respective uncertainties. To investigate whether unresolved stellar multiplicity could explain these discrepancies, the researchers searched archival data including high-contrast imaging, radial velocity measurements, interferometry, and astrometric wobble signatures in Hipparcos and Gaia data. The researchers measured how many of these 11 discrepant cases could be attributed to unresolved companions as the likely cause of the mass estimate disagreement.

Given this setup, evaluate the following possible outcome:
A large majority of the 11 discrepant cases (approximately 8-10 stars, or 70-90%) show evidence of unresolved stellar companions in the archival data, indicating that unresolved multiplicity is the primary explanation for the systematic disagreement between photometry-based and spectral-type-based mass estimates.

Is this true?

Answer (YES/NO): YES